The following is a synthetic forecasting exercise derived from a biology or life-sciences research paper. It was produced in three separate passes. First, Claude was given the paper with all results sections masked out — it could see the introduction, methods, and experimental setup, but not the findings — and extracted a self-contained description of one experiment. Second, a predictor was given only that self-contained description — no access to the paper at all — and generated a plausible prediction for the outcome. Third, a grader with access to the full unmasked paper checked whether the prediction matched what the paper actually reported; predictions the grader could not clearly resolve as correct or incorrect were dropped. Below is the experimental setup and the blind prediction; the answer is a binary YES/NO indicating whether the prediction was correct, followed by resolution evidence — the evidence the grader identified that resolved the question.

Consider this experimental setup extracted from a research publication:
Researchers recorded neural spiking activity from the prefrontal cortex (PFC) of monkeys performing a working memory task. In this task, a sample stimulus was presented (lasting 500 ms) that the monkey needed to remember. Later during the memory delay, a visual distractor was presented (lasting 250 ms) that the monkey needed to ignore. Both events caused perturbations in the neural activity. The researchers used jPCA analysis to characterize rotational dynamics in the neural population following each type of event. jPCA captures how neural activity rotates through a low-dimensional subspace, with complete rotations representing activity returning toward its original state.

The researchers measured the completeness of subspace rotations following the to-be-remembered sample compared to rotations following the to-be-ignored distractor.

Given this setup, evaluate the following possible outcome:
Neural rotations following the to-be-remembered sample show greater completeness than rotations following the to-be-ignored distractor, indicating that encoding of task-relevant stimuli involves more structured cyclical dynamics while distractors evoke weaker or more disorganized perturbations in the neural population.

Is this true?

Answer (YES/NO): NO